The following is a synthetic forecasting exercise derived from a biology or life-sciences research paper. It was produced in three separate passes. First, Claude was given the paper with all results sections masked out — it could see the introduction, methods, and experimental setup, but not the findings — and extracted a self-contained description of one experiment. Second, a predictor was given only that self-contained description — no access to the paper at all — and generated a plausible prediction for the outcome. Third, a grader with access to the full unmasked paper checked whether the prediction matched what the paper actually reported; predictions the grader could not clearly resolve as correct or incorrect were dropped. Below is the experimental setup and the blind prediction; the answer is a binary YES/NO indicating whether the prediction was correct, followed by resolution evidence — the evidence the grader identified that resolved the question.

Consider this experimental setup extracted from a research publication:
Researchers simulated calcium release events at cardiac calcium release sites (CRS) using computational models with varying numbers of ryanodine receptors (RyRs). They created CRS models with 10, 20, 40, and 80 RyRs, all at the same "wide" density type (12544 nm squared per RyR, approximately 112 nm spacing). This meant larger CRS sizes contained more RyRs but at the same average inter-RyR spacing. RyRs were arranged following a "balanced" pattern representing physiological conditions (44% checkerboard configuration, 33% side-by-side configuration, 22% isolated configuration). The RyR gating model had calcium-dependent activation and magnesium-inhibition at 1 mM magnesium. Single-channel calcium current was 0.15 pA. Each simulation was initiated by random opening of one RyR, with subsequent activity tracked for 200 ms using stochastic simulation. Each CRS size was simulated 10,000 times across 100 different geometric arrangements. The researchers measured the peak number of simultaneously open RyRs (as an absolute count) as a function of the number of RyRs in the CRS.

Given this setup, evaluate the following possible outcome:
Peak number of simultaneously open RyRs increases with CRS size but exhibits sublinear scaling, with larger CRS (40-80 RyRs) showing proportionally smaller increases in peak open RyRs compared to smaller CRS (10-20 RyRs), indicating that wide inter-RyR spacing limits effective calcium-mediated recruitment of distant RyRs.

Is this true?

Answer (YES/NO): NO